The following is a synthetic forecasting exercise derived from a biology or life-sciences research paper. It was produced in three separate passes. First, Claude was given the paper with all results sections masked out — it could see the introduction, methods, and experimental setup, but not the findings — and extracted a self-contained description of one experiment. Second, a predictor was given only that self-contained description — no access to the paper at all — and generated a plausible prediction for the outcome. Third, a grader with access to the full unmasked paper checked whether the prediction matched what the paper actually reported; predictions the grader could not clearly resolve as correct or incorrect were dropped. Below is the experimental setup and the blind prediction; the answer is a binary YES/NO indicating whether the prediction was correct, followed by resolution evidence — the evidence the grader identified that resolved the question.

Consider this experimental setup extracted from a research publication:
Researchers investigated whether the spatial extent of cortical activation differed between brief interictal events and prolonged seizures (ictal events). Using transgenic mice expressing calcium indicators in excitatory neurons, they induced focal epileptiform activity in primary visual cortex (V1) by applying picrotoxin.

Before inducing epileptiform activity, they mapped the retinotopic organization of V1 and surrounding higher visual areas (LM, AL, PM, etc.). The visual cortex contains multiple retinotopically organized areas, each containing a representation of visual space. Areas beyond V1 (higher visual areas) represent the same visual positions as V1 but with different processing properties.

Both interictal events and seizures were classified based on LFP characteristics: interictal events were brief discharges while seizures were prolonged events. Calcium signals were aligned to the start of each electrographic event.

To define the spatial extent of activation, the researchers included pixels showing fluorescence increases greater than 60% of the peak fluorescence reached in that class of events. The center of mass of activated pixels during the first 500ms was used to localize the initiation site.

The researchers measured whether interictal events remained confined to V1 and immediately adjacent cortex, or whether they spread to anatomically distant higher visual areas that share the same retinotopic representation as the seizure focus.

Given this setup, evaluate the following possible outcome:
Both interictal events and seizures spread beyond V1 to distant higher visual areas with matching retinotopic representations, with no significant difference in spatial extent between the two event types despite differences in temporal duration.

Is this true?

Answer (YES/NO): NO